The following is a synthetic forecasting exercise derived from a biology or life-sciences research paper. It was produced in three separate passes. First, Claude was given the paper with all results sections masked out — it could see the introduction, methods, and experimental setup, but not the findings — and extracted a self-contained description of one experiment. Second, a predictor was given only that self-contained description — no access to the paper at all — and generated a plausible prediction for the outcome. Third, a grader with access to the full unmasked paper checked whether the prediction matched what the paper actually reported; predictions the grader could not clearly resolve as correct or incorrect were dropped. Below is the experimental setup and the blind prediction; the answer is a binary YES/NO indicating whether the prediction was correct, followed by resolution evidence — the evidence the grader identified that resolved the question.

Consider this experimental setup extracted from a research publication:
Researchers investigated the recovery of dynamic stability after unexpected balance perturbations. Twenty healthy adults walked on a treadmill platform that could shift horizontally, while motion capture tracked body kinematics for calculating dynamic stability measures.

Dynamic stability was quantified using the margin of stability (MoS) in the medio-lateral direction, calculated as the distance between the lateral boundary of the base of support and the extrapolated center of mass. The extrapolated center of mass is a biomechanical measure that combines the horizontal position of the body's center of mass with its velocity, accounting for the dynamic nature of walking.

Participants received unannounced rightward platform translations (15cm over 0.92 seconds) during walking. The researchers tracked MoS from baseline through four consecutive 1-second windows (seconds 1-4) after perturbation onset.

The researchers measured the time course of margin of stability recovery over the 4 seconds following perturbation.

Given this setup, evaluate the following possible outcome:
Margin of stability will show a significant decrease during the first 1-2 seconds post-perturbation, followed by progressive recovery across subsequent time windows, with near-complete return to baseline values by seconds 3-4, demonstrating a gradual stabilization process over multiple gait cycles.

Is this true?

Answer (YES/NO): NO